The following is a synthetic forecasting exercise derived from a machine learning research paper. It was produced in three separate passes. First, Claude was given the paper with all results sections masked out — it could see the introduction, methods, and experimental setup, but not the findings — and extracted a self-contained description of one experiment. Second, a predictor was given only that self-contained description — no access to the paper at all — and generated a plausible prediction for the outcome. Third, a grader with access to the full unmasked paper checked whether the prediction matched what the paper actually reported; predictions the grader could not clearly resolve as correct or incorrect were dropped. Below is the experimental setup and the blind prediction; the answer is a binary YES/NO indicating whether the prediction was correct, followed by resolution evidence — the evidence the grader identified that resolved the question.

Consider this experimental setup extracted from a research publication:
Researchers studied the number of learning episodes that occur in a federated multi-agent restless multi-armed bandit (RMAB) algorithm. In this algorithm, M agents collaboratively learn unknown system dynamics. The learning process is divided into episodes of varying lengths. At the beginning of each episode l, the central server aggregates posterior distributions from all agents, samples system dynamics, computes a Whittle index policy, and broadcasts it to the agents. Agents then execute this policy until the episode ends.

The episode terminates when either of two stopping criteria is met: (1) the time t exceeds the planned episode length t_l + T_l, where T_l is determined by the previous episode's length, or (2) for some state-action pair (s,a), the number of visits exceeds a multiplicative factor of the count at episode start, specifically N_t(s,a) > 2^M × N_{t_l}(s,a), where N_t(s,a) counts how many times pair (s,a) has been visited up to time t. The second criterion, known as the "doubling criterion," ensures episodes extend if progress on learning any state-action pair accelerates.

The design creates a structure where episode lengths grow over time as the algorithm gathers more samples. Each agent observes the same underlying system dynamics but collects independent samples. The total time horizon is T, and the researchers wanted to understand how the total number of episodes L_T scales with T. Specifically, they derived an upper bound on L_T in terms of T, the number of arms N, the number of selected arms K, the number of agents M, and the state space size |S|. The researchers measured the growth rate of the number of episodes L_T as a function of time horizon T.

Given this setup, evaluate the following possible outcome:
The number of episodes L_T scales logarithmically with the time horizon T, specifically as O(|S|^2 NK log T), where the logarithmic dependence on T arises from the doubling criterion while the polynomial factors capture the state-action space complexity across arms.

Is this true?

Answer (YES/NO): NO